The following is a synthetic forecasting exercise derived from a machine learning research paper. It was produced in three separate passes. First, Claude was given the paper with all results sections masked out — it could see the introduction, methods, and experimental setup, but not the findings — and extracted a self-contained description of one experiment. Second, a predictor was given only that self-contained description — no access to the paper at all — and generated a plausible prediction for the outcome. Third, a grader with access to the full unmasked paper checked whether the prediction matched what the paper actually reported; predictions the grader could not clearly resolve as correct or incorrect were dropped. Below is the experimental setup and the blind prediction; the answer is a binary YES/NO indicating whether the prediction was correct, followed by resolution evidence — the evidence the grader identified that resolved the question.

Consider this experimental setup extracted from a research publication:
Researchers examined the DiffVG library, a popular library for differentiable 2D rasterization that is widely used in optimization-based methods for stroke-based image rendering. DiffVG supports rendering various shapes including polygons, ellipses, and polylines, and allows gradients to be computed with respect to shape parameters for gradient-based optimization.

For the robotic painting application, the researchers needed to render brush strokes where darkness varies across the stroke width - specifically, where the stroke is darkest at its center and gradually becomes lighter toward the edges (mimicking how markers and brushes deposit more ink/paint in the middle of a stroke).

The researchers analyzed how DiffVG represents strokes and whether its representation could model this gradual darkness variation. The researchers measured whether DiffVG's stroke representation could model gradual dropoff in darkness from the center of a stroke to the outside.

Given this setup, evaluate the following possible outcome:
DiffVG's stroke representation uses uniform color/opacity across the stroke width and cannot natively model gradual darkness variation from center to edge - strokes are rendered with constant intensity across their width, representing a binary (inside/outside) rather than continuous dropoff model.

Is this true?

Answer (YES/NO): YES